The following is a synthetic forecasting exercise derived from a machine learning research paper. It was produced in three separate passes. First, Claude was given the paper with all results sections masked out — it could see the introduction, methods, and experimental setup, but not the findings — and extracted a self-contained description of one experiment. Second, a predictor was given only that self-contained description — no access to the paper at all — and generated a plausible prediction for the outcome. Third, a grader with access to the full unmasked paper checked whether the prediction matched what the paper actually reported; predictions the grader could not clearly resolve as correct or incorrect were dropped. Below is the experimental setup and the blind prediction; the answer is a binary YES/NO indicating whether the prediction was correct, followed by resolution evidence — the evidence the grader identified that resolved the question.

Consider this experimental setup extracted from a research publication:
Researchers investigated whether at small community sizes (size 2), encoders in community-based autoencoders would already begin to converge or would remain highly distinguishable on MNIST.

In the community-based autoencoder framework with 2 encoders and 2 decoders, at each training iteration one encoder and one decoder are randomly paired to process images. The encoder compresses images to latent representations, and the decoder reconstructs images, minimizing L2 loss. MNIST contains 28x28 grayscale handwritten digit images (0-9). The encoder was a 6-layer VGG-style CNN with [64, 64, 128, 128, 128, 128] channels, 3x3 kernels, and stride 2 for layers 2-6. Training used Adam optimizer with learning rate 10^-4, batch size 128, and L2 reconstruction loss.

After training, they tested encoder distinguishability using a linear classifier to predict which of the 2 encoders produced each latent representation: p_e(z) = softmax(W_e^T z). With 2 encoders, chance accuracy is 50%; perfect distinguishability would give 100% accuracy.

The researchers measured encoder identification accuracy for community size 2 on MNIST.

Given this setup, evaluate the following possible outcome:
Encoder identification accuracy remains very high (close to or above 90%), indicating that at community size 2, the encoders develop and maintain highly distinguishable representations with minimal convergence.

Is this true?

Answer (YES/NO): NO